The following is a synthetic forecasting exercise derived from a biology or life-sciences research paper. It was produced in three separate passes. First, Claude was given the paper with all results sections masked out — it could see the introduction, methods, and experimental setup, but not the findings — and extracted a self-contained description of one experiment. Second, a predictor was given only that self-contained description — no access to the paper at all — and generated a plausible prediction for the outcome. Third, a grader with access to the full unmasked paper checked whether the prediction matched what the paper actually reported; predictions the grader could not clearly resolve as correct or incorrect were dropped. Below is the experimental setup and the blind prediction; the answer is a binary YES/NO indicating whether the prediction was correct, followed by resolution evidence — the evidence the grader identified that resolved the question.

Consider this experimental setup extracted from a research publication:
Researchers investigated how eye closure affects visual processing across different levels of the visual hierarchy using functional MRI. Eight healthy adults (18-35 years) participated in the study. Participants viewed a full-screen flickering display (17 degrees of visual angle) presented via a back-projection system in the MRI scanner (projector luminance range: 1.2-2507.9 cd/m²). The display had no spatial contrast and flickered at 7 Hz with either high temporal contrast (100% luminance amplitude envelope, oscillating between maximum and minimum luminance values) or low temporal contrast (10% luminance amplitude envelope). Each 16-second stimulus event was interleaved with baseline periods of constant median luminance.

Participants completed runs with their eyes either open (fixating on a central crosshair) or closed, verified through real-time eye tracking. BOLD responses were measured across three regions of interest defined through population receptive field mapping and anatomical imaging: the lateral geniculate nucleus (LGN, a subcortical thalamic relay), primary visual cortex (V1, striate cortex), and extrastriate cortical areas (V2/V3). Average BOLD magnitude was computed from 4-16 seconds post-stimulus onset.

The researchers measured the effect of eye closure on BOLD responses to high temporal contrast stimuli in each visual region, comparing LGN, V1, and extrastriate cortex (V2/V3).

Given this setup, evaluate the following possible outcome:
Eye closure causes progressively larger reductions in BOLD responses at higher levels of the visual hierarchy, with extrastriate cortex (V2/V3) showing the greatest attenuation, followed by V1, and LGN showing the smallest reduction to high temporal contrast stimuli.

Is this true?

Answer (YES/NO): NO